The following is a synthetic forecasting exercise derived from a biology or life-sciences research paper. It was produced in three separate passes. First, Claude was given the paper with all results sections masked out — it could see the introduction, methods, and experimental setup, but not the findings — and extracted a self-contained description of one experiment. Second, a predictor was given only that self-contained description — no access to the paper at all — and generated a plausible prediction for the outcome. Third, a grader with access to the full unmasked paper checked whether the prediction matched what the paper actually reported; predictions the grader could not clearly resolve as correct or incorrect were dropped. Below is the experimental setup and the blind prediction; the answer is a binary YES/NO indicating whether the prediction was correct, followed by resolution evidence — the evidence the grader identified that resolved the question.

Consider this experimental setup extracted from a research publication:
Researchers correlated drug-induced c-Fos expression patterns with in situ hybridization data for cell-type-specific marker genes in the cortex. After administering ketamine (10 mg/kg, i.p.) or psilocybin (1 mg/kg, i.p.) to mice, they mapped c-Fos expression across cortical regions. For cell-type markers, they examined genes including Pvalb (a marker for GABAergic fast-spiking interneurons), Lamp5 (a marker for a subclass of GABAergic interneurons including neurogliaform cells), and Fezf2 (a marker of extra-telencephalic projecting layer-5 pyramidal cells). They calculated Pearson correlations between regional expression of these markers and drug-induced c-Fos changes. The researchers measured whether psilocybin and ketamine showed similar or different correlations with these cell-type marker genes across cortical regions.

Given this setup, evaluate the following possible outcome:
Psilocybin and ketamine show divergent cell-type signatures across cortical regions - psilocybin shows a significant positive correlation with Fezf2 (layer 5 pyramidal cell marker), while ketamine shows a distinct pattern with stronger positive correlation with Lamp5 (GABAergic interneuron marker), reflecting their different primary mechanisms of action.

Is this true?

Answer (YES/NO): NO